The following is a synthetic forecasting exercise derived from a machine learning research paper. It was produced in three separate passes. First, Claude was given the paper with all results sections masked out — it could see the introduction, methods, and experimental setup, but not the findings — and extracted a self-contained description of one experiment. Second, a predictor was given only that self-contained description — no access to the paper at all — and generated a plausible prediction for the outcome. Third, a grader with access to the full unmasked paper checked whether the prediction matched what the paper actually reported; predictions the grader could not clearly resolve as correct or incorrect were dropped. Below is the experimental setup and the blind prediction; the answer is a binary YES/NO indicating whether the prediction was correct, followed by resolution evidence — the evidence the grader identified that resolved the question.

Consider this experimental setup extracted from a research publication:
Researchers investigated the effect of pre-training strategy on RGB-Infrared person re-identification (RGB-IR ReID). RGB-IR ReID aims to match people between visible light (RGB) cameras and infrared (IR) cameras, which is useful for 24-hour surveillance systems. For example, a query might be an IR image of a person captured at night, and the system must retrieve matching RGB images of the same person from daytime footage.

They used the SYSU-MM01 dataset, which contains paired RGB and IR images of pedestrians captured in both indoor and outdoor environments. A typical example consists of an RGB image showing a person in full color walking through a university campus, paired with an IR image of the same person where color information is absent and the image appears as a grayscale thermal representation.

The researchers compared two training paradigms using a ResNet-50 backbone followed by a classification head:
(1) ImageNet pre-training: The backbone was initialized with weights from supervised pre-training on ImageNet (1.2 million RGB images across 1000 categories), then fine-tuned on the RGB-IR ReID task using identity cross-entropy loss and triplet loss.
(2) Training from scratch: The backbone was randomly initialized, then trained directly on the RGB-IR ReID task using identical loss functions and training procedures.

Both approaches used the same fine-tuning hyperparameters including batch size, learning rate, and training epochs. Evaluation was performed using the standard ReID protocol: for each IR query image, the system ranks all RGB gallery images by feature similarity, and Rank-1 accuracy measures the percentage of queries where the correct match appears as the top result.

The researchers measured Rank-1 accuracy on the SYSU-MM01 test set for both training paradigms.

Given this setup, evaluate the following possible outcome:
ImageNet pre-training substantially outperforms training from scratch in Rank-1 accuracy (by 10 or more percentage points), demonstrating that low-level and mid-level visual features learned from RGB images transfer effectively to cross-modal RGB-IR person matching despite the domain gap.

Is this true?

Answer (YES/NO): NO